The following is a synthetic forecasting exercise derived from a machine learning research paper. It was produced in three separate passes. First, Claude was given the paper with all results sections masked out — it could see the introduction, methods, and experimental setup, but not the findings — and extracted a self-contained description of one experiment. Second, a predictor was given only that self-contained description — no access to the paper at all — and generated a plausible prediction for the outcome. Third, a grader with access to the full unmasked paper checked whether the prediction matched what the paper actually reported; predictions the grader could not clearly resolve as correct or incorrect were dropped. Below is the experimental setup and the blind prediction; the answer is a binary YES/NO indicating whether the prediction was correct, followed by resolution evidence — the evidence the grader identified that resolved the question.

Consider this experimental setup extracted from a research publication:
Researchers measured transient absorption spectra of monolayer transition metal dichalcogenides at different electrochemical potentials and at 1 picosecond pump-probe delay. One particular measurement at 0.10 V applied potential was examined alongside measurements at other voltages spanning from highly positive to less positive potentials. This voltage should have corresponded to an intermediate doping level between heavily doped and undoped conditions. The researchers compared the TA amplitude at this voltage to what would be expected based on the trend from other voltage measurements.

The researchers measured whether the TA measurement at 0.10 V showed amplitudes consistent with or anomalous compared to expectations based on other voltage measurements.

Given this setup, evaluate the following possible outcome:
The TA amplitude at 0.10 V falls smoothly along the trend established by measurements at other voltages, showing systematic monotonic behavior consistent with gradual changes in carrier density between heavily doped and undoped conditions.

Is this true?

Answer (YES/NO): NO